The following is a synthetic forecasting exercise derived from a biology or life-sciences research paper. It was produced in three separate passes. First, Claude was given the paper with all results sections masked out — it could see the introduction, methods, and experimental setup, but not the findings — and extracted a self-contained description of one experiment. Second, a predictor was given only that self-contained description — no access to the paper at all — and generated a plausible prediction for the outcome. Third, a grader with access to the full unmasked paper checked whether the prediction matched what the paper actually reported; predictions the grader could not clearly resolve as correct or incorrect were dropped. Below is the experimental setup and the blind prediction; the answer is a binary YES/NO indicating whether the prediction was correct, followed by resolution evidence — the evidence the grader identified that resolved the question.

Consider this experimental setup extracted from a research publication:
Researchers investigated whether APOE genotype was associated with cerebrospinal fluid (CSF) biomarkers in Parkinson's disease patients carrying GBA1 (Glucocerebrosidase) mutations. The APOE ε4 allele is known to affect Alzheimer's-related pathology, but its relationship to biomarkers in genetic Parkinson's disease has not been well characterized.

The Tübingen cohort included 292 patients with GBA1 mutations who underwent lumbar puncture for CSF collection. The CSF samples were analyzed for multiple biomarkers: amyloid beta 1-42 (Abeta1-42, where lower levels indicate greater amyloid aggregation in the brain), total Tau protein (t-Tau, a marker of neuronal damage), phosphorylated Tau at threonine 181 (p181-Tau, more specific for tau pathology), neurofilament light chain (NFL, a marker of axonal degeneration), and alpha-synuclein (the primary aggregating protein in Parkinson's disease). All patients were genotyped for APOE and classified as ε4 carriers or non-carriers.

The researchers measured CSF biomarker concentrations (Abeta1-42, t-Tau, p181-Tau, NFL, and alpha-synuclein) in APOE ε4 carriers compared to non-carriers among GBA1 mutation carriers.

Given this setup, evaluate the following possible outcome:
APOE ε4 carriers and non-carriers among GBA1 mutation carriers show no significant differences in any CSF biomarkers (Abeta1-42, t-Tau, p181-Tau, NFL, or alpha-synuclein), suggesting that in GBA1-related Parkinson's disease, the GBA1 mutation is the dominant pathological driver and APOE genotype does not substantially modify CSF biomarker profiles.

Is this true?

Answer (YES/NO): YES